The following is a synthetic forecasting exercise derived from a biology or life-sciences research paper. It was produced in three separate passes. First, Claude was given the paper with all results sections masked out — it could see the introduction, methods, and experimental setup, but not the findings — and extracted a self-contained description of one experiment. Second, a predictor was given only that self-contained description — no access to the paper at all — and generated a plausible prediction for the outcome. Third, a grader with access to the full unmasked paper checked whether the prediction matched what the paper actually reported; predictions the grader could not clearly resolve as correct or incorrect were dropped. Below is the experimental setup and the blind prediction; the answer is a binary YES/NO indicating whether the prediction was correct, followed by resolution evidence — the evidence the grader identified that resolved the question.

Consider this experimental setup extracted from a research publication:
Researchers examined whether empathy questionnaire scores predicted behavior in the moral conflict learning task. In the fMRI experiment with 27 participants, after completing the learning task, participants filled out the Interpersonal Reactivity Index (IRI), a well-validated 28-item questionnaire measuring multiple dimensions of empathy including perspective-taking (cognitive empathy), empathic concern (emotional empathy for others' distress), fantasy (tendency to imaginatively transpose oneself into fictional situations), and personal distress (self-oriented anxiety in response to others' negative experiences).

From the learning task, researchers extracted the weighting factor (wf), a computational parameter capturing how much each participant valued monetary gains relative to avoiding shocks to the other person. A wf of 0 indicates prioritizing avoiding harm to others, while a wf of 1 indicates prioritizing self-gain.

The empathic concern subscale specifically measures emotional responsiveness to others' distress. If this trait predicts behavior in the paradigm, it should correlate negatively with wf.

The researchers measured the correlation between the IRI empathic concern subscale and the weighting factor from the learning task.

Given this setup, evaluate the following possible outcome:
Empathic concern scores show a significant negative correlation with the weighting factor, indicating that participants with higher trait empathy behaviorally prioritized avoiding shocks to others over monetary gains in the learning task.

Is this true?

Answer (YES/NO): NO